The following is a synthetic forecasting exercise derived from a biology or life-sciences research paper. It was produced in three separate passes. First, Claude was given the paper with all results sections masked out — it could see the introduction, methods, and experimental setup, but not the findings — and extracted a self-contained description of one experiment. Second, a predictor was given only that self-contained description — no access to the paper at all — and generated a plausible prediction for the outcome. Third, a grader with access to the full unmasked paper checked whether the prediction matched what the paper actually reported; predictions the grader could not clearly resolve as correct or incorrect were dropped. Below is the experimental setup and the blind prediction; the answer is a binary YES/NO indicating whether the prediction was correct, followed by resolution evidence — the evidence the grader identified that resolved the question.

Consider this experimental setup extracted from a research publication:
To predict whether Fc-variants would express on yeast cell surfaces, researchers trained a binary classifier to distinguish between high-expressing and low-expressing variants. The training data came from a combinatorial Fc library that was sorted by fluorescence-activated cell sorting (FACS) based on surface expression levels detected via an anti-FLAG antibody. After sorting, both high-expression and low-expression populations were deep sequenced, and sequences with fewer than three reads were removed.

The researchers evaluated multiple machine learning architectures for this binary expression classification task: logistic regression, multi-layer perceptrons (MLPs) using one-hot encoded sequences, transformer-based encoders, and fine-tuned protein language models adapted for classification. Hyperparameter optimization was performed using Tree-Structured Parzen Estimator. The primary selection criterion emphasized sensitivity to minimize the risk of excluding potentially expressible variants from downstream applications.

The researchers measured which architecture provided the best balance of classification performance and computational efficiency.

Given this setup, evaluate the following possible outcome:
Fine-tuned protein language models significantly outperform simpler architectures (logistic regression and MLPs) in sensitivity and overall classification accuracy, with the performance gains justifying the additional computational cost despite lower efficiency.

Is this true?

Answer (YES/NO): NO